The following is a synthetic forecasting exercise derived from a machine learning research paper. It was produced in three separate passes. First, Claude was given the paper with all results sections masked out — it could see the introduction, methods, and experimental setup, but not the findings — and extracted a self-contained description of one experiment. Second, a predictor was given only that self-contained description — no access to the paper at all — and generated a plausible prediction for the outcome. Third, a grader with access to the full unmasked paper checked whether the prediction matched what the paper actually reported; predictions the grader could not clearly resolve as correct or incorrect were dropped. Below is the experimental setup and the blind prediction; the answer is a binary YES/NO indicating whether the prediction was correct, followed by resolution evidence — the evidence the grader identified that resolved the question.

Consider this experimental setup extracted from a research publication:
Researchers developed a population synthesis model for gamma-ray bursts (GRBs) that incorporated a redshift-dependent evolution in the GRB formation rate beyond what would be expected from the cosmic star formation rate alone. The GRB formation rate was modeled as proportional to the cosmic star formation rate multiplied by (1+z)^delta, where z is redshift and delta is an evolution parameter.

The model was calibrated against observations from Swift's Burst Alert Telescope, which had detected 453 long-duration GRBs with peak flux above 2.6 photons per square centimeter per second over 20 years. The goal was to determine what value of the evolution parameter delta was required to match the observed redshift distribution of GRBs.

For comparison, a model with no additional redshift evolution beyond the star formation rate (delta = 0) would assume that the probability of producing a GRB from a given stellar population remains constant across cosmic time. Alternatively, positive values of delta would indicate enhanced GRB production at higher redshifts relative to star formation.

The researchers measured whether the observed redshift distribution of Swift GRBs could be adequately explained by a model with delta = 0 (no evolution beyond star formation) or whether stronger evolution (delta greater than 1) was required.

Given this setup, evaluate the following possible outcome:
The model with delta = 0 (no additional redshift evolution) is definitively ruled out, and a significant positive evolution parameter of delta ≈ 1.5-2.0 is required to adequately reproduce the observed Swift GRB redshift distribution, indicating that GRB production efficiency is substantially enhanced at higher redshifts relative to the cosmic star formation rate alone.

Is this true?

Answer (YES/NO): YES